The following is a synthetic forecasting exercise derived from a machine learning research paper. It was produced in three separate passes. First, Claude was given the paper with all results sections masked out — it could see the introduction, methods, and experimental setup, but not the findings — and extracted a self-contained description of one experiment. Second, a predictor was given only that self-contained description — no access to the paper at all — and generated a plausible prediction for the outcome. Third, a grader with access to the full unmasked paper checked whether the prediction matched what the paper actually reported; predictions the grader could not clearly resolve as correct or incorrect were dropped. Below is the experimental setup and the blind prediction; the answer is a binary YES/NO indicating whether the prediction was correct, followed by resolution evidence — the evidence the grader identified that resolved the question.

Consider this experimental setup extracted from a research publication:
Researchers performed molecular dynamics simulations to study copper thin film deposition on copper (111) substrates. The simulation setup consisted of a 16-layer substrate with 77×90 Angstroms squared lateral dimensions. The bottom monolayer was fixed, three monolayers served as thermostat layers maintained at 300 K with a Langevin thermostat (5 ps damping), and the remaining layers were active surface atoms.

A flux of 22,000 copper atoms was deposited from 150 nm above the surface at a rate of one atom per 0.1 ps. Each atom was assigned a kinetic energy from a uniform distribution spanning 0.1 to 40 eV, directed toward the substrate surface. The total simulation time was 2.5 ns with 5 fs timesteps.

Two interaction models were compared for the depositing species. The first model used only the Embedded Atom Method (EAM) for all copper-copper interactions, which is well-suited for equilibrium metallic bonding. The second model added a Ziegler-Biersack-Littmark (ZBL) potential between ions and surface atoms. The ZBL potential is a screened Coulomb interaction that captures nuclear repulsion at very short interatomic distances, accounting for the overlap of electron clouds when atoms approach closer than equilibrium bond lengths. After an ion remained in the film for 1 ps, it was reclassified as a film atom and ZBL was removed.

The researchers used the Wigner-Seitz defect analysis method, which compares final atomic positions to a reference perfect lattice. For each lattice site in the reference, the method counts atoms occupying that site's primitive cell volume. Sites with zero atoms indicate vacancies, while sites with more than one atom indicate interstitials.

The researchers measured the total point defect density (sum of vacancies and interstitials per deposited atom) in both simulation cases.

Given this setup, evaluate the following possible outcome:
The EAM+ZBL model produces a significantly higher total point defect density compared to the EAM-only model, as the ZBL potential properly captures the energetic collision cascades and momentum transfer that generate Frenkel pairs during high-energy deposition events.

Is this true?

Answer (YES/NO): NO